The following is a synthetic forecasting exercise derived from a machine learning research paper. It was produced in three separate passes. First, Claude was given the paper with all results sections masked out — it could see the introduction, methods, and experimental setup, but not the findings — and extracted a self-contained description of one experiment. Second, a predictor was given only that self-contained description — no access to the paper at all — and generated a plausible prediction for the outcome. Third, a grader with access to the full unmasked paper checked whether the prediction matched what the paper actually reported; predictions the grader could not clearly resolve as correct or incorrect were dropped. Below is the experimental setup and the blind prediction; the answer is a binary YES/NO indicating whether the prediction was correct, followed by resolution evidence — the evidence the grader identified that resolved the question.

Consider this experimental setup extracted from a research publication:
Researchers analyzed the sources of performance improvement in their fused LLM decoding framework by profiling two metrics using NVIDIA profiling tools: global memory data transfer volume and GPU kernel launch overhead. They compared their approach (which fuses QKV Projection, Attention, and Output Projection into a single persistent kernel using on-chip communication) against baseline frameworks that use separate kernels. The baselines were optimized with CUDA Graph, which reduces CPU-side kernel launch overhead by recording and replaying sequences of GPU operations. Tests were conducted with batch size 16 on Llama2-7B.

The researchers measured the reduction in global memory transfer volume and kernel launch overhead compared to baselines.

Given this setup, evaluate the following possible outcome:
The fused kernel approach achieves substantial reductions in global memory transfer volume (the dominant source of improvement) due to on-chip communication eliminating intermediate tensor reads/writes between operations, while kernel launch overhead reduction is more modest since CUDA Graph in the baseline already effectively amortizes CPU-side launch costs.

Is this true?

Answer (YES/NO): NO